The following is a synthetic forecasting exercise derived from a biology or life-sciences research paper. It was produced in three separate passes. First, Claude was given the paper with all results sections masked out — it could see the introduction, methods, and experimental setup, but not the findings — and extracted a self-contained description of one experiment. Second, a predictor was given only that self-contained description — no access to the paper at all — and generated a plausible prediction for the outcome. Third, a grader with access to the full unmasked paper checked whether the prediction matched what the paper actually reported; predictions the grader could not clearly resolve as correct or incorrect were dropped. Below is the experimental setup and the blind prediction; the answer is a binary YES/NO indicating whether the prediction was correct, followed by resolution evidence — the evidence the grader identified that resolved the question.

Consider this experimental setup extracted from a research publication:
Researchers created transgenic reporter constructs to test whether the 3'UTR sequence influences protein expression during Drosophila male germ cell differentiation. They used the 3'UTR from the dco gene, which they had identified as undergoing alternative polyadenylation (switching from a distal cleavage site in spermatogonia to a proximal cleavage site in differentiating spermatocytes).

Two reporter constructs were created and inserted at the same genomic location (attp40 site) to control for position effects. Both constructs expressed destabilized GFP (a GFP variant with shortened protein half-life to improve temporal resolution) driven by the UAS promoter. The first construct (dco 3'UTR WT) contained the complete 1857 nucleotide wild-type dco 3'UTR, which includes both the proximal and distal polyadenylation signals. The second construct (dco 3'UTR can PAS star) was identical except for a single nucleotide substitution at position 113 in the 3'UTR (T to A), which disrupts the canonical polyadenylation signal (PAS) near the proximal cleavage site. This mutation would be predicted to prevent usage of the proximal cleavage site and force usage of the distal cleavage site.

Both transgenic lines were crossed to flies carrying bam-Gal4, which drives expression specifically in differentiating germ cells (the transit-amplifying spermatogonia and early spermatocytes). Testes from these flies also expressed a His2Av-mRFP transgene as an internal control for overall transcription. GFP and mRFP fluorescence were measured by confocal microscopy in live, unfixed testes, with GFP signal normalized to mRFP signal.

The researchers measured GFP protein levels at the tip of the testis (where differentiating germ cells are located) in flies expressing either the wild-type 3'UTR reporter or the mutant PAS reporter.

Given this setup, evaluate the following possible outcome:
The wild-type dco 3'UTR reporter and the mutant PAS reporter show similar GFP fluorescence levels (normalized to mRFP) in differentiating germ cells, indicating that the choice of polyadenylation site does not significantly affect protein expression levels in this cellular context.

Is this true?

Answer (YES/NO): NO